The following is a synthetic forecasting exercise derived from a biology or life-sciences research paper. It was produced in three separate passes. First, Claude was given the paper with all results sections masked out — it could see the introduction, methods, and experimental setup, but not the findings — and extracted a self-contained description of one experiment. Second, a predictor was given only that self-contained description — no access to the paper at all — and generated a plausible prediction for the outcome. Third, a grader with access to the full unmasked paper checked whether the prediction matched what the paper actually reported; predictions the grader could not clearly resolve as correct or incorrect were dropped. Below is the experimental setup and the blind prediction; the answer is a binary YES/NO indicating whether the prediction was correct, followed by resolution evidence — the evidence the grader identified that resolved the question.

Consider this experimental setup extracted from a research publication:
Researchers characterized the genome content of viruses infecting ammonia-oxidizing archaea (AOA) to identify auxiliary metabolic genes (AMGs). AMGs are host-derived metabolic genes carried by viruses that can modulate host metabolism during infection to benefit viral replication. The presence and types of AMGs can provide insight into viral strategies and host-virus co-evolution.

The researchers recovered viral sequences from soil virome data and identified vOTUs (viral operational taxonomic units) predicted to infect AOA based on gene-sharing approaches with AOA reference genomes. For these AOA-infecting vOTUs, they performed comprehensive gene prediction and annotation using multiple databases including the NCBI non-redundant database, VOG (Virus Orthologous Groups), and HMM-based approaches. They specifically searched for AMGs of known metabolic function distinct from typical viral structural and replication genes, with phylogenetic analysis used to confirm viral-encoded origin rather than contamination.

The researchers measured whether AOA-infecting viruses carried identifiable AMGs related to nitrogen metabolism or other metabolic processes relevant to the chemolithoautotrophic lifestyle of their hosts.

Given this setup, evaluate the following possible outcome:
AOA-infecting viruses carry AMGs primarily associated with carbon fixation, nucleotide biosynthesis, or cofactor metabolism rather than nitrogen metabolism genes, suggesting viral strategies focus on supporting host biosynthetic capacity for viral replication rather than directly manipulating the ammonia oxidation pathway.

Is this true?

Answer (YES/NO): NO